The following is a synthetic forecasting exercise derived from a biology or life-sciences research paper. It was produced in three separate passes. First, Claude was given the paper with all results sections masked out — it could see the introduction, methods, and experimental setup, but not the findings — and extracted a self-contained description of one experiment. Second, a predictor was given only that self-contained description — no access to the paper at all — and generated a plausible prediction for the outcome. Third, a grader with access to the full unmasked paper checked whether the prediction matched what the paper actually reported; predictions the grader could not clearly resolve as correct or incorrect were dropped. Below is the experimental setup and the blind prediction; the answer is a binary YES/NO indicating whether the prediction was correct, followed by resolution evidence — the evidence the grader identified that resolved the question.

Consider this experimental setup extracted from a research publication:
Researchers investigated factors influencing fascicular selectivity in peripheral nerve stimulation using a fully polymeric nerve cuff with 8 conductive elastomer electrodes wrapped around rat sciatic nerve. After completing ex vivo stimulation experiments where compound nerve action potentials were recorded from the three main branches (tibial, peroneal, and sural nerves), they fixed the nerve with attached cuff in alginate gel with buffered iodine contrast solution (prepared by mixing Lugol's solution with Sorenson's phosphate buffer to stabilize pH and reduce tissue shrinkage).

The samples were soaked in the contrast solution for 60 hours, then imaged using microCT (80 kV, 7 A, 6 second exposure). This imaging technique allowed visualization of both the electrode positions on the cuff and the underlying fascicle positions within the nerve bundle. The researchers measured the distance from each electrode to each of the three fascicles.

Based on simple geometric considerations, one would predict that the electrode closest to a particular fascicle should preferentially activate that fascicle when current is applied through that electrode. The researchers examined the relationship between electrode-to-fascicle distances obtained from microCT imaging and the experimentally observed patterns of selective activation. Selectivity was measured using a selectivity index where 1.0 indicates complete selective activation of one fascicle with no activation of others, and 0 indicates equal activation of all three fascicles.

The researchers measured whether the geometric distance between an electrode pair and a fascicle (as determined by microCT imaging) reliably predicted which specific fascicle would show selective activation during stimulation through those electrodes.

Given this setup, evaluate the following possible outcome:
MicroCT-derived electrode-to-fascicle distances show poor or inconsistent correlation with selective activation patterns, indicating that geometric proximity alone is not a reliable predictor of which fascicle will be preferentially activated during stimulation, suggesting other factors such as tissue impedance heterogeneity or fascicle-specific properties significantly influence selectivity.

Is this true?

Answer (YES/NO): NO